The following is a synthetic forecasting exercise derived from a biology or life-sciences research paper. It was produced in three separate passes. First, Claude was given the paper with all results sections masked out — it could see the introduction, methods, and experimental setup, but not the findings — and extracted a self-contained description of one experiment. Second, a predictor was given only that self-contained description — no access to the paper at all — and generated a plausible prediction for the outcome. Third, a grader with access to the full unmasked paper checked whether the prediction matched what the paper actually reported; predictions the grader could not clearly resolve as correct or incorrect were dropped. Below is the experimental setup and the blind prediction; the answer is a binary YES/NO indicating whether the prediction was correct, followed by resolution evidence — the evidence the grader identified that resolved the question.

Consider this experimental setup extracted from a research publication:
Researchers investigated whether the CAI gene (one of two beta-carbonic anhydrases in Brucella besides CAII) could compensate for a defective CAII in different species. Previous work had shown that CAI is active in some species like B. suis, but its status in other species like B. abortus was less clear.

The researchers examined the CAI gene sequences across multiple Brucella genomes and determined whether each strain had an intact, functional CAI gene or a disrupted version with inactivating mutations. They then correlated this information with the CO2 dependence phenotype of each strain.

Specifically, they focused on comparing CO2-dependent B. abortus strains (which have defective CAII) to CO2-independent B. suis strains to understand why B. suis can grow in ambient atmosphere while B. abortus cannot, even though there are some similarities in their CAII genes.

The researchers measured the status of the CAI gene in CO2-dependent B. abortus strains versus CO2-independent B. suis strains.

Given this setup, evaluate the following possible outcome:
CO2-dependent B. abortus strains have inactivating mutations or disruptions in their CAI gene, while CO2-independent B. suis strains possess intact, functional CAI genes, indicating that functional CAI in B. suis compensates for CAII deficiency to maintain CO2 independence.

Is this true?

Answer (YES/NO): NO